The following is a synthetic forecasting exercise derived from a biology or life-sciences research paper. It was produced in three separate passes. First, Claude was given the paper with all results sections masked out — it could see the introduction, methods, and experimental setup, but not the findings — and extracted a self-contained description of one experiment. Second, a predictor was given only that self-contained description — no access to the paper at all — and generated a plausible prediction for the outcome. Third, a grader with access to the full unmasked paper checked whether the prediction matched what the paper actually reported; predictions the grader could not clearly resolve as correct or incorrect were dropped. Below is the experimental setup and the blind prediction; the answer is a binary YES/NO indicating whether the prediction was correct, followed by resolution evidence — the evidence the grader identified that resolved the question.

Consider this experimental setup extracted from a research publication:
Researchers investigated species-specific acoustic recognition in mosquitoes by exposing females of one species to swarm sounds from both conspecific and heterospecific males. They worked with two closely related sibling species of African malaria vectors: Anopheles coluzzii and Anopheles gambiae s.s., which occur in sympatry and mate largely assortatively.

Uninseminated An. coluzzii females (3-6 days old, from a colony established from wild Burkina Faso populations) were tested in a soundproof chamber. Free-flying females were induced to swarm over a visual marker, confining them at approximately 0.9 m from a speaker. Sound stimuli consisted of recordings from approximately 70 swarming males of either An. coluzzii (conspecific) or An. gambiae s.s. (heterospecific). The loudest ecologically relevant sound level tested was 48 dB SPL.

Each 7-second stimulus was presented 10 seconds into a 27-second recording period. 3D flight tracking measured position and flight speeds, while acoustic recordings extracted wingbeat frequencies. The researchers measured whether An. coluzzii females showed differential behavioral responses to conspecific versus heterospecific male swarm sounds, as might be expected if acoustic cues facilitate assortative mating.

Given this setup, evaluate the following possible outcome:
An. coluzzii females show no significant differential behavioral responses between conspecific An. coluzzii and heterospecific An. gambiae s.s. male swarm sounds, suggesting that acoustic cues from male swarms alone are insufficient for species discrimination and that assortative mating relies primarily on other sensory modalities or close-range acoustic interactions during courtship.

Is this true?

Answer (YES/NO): YES